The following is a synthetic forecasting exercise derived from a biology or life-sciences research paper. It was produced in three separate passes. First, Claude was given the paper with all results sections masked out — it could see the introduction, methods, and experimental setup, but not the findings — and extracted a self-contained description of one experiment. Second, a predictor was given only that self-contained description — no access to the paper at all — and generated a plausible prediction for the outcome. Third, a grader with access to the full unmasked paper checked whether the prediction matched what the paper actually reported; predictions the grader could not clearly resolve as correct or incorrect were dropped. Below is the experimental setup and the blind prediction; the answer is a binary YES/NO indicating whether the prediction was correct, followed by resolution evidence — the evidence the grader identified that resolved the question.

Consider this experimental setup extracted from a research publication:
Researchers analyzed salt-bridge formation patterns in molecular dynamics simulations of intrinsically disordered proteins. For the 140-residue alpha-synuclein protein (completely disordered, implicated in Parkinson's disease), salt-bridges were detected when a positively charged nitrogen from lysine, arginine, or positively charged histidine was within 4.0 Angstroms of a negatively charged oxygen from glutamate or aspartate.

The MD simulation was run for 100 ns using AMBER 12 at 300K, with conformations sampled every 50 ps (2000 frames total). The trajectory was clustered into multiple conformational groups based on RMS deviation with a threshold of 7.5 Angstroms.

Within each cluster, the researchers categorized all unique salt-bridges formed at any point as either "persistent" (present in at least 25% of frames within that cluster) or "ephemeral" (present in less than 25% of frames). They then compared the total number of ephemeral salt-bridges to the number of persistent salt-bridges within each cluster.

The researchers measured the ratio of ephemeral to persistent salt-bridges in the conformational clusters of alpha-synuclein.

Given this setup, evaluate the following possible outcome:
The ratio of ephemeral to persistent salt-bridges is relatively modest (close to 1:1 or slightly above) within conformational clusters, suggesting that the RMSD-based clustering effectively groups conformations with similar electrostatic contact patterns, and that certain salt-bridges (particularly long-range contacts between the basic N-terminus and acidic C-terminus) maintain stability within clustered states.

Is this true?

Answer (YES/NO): NO